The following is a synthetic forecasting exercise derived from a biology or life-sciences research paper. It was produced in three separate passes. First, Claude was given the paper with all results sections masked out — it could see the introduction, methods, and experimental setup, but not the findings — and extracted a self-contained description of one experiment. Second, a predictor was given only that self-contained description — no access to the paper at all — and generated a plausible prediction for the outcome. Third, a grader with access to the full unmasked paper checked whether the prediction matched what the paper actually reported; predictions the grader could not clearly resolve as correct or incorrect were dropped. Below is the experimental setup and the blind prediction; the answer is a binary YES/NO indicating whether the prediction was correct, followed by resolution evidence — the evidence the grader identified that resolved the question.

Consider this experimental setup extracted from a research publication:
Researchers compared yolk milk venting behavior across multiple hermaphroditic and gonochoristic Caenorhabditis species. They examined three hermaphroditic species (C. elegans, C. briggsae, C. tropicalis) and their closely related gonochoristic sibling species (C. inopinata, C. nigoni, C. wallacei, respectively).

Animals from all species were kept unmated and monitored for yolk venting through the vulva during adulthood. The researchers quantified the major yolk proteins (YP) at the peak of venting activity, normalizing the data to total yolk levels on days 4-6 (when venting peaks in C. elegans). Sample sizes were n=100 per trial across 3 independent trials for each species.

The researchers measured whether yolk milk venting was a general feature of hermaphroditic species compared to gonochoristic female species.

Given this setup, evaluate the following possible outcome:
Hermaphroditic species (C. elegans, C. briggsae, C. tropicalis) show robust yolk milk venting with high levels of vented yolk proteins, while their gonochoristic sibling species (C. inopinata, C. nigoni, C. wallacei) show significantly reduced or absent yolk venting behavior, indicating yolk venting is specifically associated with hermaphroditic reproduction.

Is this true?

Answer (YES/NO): YES